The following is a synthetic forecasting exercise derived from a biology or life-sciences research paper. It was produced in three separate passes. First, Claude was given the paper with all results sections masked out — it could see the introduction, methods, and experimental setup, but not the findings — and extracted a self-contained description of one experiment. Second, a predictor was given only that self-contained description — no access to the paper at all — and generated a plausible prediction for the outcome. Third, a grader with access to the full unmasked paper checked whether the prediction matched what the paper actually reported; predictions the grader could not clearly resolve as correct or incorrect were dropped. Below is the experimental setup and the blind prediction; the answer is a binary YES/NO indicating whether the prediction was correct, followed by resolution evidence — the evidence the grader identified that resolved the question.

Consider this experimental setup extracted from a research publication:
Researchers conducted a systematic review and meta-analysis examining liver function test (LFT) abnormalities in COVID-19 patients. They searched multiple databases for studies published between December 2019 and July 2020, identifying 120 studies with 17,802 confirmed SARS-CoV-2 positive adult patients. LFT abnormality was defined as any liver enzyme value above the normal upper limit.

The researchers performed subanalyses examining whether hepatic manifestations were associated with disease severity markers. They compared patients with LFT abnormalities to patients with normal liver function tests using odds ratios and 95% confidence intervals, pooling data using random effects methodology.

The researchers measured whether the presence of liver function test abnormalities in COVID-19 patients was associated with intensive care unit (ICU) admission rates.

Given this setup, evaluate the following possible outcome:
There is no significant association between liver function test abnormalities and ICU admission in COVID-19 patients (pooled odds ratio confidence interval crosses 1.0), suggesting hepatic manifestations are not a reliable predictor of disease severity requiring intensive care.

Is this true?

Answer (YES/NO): YES